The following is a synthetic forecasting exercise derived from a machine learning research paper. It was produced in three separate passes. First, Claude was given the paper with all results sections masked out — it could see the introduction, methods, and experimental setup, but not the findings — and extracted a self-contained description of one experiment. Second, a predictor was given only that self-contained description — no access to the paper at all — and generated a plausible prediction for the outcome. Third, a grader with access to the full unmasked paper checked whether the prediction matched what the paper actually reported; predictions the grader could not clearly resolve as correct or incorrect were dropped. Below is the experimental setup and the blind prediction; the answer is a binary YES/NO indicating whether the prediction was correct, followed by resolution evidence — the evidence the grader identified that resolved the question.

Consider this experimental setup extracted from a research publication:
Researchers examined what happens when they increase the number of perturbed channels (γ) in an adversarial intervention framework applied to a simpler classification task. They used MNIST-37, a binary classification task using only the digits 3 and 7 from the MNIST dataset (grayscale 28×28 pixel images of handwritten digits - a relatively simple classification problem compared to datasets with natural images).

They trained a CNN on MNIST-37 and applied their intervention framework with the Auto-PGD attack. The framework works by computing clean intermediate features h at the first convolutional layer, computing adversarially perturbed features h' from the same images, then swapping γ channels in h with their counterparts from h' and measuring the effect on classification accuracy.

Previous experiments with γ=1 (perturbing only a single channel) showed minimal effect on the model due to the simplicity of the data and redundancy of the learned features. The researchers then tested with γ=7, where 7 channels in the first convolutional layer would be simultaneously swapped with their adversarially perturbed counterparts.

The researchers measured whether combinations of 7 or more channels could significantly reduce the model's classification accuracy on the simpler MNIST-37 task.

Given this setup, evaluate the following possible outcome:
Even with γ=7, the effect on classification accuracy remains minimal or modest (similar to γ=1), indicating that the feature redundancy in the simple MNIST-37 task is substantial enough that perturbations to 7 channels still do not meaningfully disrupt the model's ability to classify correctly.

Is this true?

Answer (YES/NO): NO